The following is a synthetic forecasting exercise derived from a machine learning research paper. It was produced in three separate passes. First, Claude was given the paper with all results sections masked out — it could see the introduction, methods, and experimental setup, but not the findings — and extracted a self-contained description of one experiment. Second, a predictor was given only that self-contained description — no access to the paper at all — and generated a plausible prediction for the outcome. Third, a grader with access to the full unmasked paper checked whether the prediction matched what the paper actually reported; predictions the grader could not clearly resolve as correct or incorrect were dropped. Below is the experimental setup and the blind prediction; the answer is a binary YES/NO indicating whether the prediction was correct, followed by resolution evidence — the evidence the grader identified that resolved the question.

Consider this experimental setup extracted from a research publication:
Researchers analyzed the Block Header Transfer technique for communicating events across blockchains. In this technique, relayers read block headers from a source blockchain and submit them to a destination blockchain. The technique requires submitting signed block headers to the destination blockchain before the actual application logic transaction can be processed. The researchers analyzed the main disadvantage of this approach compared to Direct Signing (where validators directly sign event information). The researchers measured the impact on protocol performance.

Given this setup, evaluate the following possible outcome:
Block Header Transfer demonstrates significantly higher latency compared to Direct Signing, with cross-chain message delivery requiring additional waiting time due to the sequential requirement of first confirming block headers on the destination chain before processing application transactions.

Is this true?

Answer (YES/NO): YES